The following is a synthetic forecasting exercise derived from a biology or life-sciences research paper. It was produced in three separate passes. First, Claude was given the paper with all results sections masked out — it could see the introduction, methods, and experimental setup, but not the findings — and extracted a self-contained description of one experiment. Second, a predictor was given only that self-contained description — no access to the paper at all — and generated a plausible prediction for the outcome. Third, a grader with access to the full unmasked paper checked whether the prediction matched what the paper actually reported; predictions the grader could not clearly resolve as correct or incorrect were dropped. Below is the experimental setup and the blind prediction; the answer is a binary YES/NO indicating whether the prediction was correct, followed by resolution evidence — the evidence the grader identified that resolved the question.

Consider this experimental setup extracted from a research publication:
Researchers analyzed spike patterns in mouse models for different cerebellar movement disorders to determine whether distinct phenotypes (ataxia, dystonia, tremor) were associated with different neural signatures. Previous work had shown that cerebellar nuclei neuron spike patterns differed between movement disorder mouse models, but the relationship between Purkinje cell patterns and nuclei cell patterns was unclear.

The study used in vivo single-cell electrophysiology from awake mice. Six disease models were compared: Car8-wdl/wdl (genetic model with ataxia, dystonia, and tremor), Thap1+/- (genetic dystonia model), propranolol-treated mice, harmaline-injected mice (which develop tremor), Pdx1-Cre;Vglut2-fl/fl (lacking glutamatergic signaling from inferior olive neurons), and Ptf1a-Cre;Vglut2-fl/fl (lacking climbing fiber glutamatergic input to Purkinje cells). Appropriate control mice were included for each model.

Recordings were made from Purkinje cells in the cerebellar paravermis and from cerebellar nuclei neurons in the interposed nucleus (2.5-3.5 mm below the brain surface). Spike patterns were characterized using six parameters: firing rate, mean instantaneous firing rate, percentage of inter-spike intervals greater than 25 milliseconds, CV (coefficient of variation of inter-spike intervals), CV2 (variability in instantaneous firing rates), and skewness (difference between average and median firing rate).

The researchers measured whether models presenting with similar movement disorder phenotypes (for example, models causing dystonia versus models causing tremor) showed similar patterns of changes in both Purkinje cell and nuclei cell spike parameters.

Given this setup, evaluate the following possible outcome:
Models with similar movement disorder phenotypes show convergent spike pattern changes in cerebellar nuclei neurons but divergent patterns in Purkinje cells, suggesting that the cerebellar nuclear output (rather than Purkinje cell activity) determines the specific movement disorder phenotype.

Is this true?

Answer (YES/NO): NO